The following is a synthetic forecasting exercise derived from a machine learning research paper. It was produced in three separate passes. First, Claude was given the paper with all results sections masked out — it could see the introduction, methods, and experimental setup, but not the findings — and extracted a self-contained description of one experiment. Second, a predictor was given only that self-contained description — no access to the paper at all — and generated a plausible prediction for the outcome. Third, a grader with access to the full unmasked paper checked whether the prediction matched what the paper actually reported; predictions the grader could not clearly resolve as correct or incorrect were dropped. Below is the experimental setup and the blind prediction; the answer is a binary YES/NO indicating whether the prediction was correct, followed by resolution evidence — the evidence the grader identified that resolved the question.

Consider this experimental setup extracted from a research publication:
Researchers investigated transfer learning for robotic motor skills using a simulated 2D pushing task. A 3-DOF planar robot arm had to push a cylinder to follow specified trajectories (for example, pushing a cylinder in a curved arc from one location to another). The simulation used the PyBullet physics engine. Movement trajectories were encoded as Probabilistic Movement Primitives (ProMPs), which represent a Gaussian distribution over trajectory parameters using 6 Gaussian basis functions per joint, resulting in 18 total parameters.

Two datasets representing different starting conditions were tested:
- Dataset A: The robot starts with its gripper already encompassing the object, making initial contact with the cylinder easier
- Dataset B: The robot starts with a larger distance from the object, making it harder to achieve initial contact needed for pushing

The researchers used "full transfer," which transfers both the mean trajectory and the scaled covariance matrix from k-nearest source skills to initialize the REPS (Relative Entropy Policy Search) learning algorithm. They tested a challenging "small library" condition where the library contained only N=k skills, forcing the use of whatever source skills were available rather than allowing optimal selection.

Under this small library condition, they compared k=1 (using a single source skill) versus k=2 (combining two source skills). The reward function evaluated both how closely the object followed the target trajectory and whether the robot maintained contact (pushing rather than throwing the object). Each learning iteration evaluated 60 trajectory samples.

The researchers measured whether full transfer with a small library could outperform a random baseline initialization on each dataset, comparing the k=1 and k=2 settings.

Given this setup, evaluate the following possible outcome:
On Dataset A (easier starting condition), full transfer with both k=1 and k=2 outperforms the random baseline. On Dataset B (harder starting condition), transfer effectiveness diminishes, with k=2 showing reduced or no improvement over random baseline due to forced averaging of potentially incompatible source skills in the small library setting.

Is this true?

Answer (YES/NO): NO